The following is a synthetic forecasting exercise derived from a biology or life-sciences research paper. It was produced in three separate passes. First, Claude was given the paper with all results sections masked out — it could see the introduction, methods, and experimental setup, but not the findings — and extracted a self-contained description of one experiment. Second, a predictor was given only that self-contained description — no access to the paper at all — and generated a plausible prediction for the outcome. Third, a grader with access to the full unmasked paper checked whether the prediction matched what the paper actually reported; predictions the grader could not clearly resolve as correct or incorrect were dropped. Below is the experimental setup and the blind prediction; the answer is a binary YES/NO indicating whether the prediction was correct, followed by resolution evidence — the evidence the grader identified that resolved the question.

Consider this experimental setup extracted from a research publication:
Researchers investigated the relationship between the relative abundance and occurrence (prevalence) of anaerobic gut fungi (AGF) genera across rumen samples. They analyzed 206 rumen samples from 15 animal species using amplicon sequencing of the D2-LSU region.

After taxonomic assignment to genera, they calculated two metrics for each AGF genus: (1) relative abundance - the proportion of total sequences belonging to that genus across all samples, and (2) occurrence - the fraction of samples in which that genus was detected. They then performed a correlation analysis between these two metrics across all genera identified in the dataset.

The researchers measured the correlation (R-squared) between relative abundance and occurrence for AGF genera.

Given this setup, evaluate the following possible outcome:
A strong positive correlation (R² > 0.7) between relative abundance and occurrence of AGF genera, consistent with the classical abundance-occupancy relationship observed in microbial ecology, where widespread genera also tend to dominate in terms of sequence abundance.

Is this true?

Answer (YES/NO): NO